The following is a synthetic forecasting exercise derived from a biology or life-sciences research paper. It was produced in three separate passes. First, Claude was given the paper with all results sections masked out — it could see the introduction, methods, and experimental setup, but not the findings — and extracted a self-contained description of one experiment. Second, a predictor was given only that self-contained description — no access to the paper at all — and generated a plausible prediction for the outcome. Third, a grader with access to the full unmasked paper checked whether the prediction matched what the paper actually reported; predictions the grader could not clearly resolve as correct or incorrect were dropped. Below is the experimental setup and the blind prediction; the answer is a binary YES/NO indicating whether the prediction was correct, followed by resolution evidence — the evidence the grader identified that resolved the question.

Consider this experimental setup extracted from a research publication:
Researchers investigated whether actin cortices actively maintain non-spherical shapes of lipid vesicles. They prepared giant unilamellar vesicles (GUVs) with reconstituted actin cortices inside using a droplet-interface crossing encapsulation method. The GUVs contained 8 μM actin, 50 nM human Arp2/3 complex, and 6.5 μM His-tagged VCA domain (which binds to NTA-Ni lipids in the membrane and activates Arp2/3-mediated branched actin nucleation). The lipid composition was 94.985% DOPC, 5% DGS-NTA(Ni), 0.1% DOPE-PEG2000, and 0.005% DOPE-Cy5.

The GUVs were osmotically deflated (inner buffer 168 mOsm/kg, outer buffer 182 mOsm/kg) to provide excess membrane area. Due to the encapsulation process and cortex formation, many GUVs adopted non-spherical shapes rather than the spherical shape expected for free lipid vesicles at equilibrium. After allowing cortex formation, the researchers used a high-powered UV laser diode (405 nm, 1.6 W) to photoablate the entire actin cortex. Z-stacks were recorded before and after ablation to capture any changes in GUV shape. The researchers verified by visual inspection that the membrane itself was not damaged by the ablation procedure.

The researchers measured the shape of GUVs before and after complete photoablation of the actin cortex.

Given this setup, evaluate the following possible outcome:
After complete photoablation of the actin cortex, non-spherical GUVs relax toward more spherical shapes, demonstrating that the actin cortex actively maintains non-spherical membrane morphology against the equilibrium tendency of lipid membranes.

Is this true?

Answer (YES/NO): YES